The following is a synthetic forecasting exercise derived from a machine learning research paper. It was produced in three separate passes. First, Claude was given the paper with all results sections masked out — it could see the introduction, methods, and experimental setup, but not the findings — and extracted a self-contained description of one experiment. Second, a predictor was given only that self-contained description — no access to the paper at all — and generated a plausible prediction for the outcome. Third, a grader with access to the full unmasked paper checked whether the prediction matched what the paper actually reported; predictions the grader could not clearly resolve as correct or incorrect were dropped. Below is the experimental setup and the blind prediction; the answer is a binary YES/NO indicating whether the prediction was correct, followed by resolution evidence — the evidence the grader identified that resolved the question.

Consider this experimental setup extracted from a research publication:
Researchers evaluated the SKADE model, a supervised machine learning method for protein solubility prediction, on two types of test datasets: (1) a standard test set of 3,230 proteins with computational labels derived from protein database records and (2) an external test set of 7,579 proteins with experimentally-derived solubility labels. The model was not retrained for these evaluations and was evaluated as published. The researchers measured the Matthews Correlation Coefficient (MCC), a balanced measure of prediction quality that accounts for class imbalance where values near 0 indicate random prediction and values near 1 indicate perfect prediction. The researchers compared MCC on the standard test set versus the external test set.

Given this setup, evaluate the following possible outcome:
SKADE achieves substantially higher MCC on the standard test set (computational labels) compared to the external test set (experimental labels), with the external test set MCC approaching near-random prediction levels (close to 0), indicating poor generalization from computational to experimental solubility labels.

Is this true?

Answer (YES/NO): YES